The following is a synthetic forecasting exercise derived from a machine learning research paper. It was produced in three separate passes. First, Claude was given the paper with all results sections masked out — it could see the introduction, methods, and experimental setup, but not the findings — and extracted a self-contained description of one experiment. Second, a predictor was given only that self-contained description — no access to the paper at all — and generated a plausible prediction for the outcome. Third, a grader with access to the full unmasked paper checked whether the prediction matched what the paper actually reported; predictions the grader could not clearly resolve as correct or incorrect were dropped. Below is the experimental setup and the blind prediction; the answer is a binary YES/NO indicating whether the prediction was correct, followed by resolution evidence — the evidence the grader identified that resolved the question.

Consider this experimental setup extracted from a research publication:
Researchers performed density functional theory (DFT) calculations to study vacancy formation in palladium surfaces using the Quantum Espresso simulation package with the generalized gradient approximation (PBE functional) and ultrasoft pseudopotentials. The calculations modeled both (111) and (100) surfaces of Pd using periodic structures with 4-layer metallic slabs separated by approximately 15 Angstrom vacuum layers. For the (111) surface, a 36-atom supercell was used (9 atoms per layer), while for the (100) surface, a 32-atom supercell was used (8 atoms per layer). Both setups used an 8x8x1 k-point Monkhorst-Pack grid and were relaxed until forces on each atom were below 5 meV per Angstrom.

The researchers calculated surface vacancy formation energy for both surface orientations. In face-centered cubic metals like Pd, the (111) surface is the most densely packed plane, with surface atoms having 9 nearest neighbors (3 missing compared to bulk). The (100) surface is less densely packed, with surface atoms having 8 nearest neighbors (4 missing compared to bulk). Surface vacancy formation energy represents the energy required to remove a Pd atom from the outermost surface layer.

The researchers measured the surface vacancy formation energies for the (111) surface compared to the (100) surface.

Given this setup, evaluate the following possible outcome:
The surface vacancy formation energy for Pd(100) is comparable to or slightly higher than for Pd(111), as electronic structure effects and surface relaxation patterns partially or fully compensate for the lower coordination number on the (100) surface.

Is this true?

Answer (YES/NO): NO